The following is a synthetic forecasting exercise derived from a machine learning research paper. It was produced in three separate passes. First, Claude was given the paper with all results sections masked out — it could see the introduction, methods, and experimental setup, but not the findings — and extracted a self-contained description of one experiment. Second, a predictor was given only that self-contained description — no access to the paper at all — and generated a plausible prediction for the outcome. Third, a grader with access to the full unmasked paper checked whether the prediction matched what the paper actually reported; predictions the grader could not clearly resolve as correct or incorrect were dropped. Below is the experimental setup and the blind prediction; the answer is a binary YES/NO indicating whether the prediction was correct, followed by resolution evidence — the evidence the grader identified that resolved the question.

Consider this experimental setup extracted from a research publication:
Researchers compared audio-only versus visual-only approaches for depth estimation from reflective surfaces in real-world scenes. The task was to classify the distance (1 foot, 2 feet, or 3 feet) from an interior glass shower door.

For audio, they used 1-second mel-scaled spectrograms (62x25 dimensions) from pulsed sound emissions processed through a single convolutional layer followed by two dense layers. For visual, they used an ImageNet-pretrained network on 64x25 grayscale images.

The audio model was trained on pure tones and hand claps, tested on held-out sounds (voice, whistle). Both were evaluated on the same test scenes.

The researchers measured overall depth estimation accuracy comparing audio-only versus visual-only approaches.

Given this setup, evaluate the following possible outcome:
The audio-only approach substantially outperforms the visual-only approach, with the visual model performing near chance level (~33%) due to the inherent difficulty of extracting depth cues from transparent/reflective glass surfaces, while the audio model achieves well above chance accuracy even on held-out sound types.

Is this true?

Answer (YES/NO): NO